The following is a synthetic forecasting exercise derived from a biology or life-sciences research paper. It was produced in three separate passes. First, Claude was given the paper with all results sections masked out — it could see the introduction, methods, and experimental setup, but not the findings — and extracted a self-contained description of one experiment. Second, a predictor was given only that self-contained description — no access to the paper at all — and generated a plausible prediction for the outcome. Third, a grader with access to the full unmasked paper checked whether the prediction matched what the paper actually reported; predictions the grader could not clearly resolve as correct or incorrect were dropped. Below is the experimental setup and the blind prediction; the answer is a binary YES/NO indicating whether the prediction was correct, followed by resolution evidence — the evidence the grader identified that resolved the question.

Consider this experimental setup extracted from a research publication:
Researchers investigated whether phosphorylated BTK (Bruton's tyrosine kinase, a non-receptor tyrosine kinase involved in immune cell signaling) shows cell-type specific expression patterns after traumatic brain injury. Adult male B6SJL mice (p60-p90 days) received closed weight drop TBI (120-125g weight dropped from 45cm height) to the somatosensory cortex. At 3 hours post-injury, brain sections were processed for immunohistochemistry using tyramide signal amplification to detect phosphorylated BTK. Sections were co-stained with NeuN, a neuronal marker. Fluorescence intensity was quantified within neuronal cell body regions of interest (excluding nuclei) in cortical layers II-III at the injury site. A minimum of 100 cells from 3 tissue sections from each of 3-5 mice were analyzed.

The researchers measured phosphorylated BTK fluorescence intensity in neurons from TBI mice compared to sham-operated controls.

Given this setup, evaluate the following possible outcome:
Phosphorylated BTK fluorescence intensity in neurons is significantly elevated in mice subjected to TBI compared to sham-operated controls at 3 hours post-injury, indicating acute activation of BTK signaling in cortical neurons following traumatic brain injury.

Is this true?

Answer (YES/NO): NO